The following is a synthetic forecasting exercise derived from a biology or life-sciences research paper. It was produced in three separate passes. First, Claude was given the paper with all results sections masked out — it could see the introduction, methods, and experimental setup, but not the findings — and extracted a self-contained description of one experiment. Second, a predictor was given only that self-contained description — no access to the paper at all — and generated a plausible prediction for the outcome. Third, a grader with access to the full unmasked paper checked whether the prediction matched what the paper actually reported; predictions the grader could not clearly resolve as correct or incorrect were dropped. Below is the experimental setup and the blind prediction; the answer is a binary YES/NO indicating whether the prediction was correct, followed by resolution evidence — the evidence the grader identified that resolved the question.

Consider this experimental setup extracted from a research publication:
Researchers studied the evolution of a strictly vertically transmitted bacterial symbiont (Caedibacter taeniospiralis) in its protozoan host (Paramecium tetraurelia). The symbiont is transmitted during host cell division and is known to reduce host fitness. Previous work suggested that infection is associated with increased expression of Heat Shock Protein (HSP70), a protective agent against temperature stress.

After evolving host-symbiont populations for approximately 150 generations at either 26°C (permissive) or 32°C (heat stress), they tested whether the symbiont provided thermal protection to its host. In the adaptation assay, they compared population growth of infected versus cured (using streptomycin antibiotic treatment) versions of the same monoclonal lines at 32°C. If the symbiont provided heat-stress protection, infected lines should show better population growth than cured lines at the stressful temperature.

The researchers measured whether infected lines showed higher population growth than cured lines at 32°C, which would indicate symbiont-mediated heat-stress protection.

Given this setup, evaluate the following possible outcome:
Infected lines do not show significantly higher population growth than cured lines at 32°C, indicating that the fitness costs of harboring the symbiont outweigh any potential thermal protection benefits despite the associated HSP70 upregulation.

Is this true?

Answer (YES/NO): YES